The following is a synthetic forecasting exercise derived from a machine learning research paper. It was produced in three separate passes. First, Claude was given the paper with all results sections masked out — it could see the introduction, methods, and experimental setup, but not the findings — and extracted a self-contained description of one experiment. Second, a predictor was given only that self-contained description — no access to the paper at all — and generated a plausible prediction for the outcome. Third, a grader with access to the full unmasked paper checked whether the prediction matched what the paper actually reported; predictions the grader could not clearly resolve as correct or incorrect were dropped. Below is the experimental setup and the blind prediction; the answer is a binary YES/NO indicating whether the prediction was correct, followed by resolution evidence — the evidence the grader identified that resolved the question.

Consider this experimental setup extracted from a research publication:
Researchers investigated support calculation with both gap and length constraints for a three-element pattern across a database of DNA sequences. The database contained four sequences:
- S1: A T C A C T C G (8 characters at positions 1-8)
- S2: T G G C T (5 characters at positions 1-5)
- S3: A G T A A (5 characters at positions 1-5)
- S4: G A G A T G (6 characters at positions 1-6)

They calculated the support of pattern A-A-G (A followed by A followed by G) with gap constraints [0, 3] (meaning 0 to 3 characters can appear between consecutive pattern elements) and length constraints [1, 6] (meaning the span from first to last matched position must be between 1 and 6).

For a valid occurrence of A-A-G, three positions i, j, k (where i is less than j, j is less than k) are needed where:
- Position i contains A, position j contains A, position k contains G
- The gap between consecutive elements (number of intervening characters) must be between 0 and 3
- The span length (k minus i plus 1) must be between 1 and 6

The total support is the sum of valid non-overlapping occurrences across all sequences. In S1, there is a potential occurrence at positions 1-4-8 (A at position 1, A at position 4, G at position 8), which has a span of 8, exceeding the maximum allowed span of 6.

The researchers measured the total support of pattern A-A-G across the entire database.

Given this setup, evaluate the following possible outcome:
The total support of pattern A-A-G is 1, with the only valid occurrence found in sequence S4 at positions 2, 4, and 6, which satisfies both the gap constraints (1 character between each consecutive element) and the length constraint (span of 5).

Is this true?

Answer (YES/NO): YES